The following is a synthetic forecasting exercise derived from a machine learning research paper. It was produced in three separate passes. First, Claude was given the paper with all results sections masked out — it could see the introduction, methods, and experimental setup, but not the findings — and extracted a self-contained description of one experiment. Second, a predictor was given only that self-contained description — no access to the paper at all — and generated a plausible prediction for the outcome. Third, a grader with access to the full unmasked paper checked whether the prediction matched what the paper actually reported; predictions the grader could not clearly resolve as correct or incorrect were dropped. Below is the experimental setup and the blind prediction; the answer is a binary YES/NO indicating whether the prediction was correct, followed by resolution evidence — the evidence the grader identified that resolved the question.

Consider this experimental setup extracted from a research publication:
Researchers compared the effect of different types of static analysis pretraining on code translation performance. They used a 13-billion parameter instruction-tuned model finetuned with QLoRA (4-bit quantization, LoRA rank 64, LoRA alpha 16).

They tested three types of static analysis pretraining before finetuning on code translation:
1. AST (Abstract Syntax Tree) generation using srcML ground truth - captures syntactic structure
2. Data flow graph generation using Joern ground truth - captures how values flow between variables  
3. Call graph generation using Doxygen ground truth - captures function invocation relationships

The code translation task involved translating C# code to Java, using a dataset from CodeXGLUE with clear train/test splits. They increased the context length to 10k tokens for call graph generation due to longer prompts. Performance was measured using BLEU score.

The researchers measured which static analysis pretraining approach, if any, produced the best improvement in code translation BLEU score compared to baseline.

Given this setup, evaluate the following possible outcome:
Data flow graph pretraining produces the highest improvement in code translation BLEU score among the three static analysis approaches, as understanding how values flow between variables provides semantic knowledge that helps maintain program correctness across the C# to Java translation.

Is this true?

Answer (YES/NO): NO